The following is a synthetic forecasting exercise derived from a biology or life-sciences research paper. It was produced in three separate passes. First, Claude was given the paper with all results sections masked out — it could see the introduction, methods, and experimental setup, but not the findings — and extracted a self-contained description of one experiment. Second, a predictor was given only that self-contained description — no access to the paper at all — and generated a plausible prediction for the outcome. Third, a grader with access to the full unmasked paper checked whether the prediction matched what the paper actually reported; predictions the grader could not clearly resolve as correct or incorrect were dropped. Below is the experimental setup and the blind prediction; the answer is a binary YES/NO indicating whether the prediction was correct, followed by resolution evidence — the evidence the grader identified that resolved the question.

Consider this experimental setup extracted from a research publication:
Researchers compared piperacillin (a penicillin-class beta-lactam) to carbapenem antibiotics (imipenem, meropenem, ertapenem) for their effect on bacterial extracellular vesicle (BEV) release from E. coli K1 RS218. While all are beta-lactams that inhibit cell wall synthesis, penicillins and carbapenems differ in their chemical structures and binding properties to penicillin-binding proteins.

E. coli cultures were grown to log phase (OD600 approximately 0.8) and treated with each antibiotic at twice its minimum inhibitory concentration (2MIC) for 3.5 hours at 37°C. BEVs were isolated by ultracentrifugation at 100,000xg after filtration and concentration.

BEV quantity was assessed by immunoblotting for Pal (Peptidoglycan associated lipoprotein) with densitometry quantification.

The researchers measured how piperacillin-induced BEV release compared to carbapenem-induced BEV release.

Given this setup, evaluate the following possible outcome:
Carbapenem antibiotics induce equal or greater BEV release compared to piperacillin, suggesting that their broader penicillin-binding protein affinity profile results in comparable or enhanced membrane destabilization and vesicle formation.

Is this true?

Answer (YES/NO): YES